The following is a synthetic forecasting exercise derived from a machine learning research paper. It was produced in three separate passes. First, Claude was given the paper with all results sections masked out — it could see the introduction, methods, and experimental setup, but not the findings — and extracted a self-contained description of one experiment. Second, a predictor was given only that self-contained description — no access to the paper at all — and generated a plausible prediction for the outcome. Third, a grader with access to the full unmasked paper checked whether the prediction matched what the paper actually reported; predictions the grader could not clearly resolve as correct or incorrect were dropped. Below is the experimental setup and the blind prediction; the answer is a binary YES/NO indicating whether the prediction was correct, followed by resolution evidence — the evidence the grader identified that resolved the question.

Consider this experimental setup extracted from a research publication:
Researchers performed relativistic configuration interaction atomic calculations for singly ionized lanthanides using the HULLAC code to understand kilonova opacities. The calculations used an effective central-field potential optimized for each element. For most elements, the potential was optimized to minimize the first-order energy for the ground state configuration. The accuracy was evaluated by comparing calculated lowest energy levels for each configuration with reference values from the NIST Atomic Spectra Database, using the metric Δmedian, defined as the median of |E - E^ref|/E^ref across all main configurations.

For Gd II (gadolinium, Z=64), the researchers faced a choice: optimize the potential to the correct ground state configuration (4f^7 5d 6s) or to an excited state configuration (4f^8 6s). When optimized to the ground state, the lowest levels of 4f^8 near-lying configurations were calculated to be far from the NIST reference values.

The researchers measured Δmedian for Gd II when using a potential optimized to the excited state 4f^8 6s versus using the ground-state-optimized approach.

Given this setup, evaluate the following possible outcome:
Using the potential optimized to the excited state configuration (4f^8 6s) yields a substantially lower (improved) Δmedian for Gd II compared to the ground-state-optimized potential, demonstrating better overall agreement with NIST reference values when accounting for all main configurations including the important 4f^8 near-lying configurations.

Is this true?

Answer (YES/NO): YES